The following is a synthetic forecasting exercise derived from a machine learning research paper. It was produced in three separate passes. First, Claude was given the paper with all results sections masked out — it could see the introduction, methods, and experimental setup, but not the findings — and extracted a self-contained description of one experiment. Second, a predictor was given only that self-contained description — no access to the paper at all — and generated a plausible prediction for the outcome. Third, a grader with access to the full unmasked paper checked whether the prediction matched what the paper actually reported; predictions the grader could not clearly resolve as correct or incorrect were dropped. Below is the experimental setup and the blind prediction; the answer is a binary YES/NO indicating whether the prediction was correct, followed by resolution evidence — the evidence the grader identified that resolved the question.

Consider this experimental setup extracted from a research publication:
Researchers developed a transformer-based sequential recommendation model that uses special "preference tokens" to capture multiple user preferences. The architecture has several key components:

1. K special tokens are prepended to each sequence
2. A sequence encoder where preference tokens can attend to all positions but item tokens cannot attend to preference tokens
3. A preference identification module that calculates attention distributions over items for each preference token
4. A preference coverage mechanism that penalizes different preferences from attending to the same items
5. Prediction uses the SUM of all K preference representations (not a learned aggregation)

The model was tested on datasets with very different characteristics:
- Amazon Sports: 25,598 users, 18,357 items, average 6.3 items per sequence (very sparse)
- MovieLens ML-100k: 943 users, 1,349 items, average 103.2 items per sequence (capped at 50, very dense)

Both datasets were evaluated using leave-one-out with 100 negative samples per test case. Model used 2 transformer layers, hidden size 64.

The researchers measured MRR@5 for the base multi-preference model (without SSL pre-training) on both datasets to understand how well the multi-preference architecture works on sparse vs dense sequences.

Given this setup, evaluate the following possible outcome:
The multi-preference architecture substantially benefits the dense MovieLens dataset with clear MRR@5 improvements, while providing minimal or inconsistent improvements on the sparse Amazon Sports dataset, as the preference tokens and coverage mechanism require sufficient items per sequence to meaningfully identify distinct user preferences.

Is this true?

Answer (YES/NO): NO